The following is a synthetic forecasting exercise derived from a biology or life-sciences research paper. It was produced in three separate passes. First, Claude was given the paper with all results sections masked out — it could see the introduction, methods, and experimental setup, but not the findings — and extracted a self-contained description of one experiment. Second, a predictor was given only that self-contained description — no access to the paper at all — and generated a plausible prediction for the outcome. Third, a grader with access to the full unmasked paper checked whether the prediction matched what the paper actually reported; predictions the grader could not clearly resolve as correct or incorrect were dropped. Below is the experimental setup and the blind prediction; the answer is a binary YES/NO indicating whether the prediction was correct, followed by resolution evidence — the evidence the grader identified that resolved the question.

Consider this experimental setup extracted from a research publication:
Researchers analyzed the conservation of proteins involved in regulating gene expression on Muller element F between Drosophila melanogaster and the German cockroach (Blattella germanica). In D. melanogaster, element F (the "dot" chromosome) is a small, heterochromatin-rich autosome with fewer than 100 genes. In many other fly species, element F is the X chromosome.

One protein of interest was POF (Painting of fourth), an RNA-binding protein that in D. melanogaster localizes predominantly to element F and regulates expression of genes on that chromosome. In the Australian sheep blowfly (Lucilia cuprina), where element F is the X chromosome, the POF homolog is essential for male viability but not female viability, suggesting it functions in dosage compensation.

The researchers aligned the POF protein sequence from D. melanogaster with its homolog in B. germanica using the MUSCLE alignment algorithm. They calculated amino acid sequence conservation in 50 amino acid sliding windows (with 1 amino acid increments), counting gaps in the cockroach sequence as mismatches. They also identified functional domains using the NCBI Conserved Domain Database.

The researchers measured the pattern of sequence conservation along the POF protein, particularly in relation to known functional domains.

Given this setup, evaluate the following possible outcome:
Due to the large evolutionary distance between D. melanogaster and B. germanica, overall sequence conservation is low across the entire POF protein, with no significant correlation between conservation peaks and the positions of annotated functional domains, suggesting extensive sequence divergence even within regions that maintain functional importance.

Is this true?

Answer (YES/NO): NO